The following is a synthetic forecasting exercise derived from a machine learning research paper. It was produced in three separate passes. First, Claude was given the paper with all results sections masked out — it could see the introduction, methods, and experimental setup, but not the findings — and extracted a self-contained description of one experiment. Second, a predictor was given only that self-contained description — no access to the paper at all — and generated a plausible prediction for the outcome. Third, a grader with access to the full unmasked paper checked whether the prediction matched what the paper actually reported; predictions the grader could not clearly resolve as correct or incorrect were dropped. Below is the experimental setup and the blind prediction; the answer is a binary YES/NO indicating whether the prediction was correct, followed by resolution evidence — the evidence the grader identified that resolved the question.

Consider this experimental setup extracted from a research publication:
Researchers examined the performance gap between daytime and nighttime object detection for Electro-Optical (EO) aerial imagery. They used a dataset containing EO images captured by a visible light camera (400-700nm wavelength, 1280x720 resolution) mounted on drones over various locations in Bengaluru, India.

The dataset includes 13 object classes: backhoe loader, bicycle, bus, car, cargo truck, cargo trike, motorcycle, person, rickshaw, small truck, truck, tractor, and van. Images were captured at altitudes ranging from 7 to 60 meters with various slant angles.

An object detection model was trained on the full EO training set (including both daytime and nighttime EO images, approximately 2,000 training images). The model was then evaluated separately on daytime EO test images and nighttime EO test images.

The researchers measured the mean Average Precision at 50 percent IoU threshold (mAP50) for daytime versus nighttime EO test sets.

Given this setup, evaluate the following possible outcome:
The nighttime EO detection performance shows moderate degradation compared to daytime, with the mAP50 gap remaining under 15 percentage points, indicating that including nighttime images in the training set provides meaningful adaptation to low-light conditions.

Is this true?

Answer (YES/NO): NO